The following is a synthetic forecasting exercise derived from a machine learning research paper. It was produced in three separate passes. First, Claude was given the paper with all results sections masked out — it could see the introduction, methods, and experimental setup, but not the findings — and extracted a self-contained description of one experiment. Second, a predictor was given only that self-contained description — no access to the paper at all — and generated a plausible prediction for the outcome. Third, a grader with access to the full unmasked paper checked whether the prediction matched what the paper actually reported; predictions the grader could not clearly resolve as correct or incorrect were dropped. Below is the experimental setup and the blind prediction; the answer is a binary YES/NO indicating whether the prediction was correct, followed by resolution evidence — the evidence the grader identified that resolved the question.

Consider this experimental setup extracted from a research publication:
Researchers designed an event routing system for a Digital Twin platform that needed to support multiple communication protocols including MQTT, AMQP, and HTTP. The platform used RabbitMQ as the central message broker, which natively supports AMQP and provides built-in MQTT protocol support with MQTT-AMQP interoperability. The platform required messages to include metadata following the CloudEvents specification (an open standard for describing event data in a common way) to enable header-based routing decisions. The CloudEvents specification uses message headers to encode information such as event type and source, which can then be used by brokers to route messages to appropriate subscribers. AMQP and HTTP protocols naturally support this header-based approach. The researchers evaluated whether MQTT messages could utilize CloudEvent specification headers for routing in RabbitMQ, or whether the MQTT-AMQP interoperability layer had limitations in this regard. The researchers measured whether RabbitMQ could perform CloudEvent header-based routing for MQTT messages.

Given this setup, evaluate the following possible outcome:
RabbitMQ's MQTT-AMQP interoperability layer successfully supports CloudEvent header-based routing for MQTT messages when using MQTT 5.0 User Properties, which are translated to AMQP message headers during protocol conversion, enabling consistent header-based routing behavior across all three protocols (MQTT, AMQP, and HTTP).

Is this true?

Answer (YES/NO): NO